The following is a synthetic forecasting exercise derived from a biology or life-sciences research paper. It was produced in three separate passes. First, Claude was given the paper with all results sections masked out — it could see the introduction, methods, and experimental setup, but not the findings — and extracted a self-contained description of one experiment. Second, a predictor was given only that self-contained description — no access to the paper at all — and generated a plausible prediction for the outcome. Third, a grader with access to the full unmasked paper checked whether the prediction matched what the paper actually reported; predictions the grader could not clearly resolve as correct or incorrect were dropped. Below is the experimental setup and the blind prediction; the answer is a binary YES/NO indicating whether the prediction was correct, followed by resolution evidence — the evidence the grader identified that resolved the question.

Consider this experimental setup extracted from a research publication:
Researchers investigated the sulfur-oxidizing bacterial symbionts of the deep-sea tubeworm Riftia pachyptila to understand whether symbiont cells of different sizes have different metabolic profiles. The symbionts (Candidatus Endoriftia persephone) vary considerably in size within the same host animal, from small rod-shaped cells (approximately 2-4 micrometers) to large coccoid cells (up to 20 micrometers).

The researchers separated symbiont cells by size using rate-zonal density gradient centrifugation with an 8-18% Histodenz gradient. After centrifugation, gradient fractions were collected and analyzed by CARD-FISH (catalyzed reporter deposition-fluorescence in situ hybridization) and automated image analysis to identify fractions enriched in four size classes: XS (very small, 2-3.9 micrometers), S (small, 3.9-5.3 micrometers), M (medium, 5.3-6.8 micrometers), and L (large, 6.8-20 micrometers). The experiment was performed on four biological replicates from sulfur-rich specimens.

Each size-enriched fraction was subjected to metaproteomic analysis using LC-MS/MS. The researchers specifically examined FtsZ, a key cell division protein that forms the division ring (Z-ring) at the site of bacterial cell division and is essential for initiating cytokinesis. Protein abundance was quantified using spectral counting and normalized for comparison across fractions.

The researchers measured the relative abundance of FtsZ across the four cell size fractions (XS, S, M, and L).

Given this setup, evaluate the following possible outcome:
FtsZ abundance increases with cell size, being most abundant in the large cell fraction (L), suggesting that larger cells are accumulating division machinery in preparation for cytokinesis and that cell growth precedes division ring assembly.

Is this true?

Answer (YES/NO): NO